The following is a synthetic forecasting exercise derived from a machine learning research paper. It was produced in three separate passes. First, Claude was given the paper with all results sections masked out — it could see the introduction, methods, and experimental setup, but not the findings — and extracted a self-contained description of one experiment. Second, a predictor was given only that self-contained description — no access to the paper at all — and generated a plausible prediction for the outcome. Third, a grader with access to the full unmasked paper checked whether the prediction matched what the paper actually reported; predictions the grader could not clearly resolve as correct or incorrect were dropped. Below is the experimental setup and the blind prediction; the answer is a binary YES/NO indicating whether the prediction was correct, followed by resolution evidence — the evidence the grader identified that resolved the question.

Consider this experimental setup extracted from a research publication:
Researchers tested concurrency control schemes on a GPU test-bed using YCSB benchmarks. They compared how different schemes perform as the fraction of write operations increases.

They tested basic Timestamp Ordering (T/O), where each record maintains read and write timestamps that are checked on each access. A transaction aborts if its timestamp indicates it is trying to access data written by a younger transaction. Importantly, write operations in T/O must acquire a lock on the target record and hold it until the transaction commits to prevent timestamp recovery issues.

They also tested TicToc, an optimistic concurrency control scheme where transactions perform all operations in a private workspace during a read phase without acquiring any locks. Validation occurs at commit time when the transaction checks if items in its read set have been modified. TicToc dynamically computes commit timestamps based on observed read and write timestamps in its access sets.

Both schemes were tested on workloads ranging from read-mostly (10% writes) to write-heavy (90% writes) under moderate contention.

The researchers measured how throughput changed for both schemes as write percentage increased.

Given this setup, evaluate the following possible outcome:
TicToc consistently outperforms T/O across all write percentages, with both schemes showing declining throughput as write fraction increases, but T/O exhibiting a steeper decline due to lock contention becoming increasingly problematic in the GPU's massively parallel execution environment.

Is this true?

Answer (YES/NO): NO